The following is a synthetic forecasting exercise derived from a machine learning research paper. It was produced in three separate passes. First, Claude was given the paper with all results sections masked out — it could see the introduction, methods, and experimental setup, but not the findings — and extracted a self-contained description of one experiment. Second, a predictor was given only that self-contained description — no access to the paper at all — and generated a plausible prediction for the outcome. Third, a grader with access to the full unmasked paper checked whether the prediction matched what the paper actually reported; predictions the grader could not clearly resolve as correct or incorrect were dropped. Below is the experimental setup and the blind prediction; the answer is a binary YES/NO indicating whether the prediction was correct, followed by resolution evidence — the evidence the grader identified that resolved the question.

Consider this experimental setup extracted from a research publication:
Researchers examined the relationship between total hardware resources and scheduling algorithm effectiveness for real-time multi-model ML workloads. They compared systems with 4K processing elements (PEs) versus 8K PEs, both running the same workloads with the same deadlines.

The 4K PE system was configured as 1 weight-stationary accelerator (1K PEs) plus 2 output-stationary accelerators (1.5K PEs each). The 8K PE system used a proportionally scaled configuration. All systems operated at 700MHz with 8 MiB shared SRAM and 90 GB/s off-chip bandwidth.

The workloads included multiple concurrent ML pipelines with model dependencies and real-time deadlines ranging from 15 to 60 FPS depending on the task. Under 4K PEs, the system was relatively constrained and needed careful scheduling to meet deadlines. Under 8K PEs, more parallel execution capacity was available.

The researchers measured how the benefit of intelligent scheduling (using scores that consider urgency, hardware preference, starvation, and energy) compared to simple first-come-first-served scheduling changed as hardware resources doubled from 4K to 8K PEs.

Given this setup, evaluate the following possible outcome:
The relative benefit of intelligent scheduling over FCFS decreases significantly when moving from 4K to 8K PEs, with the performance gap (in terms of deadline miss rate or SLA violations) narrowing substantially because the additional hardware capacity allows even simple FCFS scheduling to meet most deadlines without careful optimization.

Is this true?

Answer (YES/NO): YES